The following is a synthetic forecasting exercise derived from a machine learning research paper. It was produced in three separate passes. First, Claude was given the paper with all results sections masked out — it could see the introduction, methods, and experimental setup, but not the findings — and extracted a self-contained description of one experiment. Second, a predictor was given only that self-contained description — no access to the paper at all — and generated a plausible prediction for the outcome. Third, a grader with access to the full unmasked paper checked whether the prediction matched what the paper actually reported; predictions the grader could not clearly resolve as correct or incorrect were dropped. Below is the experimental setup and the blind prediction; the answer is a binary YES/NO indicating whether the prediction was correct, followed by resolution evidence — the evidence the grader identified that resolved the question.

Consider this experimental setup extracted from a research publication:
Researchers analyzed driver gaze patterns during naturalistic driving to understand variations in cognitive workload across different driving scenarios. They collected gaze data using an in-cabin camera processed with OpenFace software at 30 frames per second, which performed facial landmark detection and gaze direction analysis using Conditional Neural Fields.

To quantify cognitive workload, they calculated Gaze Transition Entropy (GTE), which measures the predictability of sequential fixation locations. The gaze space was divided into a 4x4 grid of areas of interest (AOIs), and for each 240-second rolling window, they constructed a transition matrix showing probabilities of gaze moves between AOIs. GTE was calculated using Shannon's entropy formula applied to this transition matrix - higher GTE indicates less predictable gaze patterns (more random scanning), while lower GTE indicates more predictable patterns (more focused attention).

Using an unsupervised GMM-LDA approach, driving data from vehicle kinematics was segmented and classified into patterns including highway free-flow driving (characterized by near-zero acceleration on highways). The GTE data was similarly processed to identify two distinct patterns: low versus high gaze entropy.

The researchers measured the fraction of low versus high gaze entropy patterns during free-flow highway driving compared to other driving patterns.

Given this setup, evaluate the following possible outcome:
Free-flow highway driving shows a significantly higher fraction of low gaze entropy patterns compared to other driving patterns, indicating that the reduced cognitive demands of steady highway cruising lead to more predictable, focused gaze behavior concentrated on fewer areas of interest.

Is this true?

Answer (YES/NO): YES